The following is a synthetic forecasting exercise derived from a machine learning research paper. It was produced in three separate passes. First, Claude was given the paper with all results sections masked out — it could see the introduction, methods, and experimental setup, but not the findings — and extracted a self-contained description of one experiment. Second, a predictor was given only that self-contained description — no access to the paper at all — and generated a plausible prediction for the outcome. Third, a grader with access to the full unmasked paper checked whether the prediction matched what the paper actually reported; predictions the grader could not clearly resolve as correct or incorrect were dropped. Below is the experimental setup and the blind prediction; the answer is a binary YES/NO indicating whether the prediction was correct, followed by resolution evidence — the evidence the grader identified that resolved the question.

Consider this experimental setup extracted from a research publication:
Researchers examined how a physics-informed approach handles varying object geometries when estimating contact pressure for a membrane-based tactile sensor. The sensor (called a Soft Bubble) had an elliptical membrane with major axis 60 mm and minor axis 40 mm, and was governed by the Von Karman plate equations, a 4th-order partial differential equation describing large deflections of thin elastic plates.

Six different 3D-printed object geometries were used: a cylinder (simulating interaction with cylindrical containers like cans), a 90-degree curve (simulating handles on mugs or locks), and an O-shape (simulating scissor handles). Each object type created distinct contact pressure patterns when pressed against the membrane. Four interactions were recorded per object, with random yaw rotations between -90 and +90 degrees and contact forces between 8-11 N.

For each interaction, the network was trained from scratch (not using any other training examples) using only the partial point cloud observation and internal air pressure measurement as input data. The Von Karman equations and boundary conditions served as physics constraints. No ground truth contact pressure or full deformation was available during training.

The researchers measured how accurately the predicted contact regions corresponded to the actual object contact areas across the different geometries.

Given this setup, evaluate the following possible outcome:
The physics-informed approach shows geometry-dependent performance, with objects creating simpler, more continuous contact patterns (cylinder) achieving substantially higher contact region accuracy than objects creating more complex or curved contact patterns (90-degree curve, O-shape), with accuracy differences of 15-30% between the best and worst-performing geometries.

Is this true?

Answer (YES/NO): NO